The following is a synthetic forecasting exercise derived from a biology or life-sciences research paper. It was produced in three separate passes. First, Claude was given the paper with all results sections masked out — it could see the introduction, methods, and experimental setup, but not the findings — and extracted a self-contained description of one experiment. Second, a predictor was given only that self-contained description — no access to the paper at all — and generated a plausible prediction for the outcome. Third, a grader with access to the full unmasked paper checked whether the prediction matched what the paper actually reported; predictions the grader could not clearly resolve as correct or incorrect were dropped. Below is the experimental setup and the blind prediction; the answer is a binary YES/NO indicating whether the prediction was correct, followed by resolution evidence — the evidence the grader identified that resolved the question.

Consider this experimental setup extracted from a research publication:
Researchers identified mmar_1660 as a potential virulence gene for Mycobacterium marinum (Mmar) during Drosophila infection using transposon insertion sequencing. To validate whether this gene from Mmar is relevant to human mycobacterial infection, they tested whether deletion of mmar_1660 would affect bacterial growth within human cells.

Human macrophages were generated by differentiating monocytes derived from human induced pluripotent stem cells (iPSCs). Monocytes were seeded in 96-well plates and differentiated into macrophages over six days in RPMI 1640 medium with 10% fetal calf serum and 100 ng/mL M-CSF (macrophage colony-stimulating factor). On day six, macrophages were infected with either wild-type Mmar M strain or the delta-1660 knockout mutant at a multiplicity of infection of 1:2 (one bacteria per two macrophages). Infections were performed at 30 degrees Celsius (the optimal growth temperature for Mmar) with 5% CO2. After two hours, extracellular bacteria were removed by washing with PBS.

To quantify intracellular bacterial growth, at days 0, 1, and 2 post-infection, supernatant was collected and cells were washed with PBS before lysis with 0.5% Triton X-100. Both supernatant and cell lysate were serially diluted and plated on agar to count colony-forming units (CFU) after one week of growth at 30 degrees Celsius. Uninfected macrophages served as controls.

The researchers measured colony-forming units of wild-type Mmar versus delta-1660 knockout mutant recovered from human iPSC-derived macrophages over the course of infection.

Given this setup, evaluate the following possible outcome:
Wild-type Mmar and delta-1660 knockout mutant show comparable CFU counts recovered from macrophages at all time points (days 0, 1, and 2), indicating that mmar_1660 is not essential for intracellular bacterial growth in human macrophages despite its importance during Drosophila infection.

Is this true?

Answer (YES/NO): NO